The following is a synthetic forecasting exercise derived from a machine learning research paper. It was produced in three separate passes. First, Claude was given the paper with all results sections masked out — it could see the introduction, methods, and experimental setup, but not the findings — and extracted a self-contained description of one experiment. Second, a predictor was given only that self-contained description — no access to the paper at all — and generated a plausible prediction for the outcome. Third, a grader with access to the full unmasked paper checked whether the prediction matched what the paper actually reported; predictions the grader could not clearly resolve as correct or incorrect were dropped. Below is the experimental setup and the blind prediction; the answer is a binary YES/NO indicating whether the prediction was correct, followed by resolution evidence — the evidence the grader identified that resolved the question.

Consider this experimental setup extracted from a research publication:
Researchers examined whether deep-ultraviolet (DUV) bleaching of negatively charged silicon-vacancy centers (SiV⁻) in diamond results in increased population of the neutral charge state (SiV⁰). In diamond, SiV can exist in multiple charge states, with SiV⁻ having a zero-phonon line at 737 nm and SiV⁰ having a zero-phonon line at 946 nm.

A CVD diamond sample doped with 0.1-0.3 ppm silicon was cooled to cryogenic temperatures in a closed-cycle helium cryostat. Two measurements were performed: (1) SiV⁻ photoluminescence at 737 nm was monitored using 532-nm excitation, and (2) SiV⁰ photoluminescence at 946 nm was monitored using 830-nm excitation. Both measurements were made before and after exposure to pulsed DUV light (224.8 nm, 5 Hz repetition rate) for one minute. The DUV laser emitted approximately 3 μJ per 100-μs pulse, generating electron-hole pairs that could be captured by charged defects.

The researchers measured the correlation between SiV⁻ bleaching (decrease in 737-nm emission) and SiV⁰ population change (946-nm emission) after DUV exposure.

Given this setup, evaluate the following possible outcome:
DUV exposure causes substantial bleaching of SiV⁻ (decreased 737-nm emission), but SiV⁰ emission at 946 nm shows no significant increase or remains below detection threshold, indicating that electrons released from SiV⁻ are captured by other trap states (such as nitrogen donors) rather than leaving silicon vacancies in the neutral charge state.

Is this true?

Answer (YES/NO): NO